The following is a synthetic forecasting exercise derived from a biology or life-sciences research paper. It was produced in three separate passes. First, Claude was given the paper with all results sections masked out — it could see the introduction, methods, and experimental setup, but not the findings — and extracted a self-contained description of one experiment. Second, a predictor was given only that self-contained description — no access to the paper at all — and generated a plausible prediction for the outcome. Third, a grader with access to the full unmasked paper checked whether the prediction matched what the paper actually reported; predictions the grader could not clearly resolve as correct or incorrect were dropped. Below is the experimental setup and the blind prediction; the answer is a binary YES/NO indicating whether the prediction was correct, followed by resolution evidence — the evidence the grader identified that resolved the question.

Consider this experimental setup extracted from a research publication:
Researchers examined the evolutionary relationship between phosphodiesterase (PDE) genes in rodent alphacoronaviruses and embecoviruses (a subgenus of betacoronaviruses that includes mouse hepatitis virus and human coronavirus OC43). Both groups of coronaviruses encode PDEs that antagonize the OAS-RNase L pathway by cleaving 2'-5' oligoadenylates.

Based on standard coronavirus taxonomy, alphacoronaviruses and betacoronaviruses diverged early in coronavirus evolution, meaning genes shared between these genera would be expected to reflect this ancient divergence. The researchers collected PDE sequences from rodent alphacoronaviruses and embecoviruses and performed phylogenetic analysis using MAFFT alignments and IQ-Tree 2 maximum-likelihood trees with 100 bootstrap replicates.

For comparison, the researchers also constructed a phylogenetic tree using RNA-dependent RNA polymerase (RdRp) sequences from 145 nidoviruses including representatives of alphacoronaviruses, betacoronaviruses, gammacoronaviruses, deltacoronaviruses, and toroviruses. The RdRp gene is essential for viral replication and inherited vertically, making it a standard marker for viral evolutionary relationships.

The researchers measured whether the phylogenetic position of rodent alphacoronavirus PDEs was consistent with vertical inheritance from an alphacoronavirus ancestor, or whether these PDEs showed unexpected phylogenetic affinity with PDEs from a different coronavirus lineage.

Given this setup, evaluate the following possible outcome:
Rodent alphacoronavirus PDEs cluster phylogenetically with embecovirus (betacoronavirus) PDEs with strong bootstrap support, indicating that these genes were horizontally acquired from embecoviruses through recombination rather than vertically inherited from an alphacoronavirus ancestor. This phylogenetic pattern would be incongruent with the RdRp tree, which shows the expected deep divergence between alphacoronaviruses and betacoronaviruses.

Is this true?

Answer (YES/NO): YES